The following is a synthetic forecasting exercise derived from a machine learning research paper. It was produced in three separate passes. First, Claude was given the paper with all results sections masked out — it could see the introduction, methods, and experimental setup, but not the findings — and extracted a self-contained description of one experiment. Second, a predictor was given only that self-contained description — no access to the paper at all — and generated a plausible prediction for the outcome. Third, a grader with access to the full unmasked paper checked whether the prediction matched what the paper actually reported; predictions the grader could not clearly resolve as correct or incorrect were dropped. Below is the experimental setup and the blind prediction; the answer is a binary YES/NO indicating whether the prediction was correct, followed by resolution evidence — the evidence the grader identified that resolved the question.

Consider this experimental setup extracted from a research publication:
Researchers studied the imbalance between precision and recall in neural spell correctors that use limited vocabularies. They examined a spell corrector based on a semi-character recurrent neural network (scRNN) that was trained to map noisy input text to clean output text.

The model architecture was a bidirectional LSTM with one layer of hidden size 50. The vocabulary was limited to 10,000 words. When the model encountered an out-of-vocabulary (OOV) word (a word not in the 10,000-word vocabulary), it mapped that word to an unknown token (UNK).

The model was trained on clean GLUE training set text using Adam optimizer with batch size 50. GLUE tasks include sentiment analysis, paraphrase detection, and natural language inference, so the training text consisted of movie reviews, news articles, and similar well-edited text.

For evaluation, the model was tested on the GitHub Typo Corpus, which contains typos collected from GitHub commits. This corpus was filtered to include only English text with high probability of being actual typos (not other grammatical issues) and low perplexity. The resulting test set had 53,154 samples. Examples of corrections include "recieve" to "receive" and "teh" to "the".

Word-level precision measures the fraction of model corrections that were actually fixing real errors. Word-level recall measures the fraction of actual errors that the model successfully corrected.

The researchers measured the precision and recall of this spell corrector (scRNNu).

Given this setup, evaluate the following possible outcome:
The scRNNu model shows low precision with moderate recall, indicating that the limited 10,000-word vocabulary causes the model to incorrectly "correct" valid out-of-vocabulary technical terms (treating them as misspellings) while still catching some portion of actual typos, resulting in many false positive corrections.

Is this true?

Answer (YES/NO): YES